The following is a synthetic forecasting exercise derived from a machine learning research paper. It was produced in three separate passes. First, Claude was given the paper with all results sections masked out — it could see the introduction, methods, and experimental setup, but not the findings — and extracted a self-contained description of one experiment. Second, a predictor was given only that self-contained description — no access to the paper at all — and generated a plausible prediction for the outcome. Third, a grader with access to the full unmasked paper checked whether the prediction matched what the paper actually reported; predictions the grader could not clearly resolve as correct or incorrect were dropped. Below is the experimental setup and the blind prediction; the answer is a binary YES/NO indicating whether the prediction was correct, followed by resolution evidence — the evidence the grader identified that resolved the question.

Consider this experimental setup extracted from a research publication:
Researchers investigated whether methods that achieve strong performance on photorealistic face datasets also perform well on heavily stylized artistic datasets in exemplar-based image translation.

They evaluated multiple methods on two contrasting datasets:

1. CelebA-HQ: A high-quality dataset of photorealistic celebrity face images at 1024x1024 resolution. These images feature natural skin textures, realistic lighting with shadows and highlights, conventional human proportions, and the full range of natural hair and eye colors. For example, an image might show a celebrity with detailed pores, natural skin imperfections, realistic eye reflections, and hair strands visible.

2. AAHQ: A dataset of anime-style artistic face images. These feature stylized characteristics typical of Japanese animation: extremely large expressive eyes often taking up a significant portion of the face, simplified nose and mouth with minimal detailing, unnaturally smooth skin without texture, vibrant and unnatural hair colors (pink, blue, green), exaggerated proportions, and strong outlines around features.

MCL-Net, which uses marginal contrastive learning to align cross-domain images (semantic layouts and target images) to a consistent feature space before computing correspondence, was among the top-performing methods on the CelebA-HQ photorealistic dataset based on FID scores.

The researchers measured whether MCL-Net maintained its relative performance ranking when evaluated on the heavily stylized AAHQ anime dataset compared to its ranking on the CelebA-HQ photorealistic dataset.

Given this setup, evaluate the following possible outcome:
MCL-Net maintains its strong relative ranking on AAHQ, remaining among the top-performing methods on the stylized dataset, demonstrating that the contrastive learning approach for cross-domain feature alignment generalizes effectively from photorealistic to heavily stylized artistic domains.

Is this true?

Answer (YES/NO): NO